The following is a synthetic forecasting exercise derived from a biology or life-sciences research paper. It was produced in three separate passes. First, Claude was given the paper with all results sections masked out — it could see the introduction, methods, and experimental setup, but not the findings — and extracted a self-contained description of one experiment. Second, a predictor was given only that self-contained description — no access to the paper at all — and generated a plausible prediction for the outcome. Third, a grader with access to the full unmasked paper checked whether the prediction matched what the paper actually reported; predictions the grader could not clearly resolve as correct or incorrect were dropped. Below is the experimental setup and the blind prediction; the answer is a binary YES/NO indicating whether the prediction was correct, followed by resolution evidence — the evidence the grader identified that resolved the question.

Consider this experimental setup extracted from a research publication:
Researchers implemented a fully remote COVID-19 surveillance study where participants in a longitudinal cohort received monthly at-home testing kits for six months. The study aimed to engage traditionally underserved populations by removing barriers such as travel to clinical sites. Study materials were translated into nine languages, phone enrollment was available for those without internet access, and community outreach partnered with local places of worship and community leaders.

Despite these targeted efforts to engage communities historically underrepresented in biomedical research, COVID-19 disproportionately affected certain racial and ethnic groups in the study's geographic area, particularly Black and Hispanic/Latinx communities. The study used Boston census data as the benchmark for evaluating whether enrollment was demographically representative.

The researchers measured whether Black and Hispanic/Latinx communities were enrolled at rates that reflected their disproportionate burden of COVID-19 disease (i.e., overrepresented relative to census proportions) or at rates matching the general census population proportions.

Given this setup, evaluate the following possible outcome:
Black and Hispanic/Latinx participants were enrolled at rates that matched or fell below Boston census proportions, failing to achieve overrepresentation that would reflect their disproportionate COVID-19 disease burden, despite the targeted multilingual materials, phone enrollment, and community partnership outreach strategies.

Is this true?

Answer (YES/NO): YES